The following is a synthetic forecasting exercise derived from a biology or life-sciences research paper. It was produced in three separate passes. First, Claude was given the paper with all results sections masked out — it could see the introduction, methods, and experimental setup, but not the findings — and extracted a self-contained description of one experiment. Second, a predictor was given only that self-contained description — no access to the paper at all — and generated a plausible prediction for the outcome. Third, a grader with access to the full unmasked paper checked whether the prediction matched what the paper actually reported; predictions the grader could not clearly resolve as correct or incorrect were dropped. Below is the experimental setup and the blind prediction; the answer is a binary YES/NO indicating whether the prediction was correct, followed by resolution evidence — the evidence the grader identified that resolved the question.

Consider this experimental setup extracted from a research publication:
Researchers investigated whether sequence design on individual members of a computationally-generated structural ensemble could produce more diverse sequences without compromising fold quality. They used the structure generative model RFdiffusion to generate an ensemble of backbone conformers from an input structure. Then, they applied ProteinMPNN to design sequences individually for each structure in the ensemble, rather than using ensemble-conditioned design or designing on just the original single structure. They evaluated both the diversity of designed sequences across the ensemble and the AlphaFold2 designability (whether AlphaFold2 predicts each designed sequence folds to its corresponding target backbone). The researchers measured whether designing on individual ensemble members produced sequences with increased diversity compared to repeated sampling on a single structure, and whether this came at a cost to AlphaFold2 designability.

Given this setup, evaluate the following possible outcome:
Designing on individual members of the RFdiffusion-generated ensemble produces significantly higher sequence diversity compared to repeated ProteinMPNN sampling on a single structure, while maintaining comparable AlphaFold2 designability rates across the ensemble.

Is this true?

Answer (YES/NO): YES